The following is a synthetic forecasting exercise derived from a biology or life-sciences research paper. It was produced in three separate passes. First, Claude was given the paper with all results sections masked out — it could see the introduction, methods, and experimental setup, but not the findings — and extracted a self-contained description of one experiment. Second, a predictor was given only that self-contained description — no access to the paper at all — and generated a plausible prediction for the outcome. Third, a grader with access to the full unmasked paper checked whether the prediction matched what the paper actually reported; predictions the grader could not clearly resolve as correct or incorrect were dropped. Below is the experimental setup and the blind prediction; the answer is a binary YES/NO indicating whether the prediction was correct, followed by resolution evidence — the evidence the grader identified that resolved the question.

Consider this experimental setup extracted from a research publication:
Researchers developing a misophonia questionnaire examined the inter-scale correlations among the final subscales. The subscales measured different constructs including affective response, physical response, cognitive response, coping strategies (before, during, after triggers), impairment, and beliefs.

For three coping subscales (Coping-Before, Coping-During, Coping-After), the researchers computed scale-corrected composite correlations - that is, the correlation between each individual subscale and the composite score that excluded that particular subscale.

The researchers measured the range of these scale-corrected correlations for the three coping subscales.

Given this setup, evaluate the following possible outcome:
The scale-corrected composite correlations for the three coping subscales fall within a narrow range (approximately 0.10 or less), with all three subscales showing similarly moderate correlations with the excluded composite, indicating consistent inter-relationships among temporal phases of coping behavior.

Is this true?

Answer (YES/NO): NO